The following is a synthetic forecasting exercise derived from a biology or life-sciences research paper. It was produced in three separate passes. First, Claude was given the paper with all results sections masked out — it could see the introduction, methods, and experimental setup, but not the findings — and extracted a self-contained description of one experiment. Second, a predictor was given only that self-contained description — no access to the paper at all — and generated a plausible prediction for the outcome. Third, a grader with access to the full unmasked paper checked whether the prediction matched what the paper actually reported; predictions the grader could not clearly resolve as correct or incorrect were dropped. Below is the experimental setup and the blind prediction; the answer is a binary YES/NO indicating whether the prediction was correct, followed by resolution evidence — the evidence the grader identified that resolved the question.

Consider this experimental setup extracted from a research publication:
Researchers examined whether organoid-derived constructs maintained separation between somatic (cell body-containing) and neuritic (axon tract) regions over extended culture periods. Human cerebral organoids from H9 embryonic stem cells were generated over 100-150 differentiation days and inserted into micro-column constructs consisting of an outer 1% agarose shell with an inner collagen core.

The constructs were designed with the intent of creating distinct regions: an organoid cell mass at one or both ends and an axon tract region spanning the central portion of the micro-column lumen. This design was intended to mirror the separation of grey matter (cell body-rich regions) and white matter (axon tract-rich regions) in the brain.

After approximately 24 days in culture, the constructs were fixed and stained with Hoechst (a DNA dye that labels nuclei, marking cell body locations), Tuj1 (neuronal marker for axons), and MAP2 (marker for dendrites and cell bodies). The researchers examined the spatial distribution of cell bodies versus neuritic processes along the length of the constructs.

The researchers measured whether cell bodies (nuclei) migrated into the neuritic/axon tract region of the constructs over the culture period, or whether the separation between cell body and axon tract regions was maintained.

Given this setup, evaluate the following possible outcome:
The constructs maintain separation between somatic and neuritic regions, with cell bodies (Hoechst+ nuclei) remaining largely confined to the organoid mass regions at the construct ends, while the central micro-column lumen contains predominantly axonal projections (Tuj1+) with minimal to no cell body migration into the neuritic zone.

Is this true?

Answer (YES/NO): YES